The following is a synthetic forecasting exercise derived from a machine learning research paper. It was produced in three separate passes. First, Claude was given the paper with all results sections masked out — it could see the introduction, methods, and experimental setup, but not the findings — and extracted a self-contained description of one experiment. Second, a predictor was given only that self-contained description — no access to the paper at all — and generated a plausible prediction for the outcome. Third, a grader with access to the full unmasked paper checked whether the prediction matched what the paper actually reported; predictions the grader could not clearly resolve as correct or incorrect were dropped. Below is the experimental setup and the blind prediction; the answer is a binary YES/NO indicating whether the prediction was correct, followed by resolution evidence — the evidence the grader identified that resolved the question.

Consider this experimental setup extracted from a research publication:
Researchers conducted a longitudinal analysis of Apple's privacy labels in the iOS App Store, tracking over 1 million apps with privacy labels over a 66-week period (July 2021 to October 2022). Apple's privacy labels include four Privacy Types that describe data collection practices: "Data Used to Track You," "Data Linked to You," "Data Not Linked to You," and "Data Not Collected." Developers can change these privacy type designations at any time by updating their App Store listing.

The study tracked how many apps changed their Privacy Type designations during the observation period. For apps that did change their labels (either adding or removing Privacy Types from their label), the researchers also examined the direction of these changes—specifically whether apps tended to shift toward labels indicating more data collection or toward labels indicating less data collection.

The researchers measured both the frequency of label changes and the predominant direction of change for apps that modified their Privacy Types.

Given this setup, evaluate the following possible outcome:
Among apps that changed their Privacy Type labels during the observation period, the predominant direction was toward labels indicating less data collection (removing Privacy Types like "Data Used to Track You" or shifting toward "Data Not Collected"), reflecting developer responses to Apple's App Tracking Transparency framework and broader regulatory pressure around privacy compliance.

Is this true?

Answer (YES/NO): NO